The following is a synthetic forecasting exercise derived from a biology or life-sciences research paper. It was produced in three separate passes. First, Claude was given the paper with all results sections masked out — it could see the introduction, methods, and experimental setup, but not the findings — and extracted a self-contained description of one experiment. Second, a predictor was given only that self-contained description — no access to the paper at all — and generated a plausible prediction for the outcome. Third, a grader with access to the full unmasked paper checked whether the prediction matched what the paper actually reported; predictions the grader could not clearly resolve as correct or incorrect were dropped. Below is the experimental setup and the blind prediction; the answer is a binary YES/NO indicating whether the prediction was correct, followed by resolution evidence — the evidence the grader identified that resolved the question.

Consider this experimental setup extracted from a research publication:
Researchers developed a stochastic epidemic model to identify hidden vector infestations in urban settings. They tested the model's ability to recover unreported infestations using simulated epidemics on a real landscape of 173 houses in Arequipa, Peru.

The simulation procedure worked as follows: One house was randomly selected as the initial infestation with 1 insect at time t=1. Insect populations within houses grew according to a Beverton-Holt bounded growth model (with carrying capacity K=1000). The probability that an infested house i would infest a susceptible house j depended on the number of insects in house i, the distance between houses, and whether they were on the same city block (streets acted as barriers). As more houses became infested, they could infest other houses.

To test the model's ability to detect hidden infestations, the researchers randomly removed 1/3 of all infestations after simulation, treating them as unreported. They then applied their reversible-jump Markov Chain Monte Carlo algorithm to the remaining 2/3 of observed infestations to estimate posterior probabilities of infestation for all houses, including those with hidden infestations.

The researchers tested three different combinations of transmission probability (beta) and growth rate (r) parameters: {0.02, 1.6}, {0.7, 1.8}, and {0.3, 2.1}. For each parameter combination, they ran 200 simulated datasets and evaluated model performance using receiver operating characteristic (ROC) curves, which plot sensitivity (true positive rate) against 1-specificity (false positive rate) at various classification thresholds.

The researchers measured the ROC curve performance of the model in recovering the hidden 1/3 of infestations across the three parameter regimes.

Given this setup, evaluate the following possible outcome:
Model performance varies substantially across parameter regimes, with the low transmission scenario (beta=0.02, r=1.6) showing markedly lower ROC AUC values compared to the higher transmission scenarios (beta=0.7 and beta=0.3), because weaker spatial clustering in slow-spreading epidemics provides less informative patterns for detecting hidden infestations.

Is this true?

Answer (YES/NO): NO